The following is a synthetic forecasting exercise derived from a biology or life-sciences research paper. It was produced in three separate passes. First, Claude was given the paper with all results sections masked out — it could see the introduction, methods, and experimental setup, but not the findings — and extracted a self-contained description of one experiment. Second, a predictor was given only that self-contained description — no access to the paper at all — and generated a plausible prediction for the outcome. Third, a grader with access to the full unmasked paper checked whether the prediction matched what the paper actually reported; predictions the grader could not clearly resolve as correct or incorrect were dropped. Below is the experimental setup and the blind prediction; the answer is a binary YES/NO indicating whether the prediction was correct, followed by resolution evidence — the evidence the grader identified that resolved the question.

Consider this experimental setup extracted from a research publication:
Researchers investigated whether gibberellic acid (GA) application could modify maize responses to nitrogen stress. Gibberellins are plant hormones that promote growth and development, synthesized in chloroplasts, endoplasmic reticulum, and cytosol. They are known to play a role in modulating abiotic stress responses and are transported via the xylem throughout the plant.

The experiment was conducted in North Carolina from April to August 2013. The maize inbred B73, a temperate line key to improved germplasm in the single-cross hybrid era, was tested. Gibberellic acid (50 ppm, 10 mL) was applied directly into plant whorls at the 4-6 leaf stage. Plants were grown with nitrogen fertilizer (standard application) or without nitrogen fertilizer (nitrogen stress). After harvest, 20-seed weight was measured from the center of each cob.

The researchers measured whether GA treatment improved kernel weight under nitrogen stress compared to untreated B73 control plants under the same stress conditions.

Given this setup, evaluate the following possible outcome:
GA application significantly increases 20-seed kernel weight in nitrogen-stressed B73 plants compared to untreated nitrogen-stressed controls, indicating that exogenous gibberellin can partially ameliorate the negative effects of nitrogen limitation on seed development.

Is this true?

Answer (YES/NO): NO